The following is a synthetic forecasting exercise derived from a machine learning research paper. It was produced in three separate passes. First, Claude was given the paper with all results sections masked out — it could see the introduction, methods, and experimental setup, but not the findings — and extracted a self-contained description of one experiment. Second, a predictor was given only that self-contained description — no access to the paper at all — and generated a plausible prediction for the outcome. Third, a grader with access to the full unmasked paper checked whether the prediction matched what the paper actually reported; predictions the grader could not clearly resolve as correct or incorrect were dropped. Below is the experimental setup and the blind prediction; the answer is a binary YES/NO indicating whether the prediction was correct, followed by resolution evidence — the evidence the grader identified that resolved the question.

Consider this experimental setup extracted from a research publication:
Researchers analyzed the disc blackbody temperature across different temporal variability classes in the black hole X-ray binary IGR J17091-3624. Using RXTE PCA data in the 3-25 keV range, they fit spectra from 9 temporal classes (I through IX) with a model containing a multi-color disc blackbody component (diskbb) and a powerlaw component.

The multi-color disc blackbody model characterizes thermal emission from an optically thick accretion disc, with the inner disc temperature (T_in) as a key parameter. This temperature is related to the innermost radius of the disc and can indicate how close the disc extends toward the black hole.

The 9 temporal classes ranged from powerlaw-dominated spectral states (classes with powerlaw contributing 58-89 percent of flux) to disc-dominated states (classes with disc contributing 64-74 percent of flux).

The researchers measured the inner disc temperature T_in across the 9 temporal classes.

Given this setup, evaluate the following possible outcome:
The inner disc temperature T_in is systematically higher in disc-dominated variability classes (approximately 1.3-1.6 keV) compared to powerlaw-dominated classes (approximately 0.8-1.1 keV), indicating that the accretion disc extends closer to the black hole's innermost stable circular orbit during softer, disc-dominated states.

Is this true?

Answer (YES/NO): NO